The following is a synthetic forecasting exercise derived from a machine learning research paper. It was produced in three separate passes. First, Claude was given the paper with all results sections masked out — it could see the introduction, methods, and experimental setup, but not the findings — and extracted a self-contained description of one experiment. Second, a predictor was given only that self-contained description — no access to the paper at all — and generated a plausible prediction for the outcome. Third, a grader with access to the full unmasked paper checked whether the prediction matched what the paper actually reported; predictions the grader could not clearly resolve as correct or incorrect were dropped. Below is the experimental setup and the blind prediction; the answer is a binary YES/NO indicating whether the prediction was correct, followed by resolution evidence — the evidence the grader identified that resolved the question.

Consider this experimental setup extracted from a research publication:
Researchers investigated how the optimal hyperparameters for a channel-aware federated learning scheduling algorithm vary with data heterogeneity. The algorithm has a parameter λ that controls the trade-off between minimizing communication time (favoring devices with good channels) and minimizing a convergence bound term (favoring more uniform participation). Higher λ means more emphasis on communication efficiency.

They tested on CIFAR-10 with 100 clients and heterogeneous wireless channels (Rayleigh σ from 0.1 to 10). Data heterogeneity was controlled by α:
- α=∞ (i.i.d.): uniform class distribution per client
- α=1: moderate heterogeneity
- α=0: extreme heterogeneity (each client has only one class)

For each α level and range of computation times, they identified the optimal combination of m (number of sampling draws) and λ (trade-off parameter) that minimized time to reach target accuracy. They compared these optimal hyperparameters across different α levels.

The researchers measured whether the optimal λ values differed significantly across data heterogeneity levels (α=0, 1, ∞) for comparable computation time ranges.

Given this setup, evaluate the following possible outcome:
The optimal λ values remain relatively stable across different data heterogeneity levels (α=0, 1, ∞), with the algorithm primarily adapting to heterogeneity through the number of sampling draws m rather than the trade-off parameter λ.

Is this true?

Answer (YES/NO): NO